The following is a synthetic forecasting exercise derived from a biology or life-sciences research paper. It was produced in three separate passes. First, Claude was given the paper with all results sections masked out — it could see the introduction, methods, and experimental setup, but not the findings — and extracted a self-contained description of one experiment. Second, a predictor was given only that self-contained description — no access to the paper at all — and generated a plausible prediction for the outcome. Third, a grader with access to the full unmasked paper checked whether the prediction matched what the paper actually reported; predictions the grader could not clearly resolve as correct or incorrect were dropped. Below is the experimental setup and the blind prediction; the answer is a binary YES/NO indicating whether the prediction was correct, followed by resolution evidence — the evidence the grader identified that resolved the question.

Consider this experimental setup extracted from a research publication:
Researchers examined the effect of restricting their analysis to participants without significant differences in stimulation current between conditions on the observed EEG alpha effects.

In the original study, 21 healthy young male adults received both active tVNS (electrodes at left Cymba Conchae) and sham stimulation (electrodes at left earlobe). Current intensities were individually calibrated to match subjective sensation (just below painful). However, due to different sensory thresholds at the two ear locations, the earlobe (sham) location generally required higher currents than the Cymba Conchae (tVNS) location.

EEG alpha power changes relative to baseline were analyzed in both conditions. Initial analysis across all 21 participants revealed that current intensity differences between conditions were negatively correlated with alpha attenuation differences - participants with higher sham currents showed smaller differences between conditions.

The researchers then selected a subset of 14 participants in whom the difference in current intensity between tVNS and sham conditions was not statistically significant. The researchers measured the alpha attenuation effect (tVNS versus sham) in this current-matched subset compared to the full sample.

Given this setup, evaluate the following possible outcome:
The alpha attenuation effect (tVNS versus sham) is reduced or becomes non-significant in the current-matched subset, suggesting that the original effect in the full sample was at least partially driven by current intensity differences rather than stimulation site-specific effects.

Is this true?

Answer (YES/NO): NO